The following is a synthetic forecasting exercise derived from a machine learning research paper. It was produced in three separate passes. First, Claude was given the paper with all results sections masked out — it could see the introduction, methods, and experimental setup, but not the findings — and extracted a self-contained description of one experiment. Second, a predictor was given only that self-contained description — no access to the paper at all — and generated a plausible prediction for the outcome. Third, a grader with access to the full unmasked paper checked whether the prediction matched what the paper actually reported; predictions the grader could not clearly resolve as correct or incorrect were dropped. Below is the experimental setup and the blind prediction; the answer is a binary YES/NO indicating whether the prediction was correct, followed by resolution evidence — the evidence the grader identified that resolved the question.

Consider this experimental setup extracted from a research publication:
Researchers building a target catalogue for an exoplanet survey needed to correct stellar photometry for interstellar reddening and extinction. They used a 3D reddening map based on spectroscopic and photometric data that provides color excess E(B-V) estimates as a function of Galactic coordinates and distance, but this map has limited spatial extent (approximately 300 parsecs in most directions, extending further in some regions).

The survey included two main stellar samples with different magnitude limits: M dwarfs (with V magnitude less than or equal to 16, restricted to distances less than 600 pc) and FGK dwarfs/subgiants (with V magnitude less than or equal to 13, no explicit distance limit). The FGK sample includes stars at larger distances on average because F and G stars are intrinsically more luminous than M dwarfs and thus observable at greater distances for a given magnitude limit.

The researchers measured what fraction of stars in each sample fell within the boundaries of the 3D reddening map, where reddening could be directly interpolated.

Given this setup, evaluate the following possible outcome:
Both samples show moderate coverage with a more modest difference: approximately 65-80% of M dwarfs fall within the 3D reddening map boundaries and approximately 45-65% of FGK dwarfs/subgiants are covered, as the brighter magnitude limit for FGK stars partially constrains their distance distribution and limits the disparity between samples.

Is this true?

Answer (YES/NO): NO